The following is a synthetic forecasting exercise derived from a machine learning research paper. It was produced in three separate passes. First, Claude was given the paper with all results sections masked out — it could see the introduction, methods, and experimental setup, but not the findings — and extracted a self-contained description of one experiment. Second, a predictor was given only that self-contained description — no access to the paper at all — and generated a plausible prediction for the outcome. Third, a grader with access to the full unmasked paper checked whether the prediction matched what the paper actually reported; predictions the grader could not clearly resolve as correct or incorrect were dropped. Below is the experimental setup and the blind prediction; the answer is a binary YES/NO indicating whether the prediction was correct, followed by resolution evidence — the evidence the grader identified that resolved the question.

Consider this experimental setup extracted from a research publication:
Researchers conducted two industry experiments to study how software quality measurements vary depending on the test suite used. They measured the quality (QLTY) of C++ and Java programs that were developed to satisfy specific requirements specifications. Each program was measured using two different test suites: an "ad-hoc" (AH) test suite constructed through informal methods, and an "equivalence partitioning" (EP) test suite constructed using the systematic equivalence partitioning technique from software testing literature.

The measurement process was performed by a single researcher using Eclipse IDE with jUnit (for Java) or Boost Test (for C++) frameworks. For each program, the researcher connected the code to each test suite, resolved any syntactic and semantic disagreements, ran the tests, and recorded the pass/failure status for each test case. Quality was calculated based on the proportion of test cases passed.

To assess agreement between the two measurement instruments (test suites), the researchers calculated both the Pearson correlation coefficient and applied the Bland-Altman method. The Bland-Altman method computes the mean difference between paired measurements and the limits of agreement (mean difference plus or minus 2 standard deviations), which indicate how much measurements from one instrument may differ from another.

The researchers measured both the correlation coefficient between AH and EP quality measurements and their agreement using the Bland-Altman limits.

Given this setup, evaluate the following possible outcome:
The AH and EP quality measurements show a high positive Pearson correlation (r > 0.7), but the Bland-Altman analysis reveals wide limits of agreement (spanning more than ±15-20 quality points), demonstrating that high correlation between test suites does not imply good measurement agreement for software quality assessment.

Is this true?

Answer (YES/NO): NO